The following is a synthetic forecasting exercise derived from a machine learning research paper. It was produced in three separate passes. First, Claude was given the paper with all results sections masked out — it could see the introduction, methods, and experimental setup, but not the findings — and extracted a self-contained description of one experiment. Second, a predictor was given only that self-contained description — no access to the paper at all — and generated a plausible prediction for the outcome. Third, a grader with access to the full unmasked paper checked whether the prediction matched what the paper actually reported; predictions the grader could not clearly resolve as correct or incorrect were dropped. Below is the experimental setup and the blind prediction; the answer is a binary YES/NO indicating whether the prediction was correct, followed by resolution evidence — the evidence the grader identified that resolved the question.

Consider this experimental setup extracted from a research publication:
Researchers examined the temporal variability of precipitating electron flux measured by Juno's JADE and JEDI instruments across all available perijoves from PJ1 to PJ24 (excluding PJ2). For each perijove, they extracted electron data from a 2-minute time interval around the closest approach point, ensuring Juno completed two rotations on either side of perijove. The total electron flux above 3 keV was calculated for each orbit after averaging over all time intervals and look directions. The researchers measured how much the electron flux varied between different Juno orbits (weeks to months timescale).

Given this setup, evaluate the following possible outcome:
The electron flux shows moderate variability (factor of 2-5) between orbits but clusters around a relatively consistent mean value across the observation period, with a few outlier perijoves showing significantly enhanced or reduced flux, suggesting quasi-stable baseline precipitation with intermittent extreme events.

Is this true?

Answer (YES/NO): NO